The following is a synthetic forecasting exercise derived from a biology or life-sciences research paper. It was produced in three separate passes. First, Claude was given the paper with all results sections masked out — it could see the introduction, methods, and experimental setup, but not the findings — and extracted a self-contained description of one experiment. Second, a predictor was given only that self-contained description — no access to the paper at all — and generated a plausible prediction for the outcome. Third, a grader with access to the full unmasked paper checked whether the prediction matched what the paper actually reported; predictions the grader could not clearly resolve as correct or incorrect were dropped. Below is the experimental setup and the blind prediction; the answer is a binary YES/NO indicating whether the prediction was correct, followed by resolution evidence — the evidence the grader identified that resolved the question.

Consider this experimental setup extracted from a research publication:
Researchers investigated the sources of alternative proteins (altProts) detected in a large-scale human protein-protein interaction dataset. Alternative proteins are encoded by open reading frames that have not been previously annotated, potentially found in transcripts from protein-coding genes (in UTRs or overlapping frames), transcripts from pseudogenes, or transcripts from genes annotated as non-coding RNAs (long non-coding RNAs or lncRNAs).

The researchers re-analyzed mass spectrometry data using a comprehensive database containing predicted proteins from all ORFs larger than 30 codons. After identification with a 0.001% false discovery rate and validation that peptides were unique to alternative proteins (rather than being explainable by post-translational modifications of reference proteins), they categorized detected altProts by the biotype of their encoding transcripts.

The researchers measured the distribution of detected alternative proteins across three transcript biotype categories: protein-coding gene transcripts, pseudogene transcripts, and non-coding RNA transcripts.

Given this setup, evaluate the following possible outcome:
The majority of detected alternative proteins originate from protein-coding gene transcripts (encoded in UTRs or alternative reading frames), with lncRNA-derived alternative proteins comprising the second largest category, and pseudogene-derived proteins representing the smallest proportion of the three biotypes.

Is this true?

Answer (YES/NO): NO